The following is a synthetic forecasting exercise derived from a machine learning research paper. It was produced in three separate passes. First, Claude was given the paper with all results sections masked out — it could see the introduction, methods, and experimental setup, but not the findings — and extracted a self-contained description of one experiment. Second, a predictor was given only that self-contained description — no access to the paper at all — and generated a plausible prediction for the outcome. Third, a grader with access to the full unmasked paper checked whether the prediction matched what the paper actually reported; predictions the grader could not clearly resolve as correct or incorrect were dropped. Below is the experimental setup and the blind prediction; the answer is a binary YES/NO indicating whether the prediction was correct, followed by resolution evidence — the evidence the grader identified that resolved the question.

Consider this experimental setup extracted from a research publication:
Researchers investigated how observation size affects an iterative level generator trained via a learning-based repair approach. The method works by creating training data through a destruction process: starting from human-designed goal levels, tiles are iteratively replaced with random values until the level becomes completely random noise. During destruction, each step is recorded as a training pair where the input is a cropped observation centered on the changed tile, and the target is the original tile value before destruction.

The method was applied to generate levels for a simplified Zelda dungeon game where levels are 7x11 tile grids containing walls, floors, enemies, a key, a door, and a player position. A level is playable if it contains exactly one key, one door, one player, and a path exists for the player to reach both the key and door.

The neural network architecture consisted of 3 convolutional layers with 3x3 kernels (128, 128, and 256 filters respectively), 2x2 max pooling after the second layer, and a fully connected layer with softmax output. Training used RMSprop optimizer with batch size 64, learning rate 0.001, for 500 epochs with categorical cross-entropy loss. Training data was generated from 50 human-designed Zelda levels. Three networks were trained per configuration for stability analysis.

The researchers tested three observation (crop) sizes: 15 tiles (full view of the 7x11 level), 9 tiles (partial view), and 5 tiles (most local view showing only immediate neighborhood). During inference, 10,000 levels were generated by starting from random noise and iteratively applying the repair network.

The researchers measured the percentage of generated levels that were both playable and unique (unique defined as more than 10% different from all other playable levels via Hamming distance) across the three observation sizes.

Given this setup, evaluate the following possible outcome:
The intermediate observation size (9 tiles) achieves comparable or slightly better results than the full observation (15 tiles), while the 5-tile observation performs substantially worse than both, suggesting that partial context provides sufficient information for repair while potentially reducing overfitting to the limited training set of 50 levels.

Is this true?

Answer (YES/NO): NO